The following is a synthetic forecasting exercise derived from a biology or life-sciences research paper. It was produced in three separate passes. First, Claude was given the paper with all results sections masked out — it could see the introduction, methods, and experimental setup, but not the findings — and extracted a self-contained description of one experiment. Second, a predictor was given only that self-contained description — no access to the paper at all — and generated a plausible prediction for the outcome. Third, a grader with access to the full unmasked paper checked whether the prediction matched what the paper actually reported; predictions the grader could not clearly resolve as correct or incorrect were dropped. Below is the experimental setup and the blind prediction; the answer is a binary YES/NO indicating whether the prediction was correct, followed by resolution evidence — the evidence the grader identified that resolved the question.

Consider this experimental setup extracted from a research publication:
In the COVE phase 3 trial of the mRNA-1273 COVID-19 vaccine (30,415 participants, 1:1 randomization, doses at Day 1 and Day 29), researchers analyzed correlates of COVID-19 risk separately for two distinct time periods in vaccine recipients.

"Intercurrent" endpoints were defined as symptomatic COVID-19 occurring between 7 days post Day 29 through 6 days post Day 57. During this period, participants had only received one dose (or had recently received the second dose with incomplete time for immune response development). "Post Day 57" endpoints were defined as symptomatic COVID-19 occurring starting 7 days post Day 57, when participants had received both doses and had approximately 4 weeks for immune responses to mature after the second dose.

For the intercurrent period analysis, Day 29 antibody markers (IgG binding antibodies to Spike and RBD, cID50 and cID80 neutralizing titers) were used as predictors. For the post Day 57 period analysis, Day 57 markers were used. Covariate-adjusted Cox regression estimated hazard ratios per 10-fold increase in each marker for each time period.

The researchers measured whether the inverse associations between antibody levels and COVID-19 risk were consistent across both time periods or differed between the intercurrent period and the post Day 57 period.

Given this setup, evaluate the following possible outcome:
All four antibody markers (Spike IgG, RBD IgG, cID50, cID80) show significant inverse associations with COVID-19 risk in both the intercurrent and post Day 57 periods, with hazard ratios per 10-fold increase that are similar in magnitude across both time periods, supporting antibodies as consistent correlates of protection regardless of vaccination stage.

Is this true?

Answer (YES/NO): NO